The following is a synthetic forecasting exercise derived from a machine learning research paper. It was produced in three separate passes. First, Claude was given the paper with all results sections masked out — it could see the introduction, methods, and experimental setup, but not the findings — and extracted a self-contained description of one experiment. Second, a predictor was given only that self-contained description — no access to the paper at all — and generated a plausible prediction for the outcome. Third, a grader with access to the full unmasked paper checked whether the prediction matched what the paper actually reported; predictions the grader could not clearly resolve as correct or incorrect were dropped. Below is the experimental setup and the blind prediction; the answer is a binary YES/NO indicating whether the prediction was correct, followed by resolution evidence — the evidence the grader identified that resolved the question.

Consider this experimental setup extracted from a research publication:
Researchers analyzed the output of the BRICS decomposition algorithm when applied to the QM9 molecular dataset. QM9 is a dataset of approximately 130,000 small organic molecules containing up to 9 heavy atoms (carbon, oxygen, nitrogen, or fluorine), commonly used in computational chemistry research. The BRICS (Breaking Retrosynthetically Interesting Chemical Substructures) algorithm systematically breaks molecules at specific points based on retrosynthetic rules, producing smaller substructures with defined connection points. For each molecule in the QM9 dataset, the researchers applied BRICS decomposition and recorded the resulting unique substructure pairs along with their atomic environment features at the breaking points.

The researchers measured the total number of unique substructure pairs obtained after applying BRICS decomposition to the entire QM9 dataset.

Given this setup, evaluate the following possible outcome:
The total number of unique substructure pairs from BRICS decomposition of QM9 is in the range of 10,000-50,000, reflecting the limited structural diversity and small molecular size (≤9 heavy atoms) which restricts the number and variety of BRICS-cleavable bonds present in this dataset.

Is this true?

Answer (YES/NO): YES